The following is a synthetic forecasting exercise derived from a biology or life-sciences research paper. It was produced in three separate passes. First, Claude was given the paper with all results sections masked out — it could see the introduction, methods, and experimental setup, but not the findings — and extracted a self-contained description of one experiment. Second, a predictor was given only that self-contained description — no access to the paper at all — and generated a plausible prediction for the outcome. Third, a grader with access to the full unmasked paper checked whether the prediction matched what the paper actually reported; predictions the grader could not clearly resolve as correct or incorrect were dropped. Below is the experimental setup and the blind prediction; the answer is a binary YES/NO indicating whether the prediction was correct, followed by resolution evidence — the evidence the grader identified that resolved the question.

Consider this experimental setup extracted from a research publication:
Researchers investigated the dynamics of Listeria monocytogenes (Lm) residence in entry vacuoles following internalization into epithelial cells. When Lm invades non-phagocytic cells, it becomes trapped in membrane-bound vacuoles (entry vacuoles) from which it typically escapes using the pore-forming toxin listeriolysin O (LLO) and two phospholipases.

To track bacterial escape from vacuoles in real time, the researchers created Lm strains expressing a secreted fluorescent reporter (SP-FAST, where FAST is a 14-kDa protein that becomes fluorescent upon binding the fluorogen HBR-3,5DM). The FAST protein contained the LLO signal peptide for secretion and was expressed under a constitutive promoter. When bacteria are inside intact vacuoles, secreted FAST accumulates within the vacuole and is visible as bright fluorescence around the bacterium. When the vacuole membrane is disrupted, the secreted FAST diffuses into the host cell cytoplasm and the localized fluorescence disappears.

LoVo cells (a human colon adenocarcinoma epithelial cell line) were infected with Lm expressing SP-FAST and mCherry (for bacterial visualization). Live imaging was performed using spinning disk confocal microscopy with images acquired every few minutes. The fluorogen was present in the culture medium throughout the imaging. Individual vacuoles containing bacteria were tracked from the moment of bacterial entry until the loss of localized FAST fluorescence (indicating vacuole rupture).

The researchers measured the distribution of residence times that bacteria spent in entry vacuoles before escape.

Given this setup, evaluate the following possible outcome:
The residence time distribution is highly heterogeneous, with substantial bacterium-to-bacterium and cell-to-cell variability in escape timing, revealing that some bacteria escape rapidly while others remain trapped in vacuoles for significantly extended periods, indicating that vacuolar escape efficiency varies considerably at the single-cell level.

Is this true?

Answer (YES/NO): YES